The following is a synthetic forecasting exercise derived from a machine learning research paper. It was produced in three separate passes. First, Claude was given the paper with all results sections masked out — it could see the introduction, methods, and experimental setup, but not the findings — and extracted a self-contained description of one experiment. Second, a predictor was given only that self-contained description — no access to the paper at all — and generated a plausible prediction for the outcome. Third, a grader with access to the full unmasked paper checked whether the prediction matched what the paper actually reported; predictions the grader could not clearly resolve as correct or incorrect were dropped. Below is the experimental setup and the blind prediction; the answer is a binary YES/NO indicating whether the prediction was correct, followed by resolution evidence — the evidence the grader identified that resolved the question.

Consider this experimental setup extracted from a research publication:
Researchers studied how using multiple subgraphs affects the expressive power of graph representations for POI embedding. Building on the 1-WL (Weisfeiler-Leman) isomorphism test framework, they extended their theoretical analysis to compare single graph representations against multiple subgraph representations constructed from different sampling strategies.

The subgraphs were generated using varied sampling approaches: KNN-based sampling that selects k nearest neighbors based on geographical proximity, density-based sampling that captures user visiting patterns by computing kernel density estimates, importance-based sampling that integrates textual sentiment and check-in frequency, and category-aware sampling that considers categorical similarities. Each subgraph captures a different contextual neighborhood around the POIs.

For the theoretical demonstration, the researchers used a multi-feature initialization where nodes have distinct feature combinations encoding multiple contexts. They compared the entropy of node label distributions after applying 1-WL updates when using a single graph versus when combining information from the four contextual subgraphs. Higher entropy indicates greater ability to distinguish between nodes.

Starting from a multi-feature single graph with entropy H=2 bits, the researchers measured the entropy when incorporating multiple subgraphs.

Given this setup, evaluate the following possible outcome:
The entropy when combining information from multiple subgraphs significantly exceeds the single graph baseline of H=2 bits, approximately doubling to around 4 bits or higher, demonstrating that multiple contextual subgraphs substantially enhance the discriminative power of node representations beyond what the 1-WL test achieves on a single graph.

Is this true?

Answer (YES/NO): NO